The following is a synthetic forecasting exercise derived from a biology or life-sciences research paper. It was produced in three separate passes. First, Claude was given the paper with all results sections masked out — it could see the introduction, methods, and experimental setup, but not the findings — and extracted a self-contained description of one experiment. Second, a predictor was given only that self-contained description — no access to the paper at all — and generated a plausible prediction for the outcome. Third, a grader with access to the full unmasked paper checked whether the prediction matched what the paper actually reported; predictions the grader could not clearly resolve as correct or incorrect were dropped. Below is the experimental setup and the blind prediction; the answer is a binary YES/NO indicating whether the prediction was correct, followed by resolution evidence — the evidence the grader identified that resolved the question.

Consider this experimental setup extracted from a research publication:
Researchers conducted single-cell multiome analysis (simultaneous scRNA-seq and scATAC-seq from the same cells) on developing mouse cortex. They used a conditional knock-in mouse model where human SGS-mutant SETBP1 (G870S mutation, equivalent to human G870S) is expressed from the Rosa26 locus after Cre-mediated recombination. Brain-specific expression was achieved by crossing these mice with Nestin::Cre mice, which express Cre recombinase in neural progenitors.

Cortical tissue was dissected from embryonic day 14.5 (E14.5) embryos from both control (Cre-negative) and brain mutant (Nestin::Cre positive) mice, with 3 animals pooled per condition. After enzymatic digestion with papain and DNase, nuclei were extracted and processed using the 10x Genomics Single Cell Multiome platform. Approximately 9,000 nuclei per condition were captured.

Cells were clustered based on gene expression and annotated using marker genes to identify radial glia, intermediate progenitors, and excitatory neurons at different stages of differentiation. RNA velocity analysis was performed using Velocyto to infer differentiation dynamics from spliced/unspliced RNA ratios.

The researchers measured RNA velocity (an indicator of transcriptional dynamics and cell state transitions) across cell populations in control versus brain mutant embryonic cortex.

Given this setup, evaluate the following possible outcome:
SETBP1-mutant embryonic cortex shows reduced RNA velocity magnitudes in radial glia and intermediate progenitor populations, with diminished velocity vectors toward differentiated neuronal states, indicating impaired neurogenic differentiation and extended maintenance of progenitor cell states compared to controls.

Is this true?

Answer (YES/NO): YES